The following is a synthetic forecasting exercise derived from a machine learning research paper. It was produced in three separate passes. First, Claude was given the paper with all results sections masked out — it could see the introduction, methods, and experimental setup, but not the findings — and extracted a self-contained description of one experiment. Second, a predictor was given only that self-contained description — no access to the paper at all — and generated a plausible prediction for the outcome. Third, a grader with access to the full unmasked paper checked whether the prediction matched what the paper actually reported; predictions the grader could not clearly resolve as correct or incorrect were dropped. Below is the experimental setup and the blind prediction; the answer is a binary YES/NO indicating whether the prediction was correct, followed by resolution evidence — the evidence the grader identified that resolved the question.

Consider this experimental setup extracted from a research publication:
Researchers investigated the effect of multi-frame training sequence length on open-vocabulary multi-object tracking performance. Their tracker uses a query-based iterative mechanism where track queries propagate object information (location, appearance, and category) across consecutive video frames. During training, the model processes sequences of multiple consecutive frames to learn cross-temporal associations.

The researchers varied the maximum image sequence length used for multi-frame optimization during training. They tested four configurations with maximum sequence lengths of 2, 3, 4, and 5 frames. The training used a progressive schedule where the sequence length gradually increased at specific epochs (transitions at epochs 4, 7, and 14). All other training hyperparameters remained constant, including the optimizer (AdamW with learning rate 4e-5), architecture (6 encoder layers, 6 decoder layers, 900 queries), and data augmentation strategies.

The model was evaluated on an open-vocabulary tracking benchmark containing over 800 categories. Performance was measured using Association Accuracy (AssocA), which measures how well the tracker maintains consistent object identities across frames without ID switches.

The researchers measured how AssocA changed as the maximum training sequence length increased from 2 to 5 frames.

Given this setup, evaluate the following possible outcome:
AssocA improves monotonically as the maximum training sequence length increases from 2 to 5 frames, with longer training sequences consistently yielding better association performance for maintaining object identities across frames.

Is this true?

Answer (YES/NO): YES